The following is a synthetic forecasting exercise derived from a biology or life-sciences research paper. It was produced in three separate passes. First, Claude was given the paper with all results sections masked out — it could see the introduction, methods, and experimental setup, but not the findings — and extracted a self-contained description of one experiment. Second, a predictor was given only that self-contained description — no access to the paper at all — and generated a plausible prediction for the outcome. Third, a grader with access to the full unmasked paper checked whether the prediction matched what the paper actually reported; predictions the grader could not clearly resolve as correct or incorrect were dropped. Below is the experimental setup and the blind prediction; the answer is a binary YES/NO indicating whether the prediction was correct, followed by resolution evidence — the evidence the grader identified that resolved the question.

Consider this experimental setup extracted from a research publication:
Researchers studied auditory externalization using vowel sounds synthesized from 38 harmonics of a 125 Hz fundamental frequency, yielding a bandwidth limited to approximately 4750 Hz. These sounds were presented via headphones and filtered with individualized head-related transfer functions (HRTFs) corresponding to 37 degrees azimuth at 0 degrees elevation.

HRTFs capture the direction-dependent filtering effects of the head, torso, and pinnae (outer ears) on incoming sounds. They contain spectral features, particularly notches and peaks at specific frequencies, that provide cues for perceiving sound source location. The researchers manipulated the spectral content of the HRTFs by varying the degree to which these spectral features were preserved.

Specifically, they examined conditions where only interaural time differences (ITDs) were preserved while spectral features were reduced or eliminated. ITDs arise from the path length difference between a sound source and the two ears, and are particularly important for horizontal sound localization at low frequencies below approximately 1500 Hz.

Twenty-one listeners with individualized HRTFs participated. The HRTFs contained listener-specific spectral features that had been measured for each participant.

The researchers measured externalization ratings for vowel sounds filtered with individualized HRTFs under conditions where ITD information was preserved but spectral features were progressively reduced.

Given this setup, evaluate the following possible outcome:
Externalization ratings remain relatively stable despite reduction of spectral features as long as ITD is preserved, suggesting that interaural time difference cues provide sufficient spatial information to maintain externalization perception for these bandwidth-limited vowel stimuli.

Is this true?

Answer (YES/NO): NO